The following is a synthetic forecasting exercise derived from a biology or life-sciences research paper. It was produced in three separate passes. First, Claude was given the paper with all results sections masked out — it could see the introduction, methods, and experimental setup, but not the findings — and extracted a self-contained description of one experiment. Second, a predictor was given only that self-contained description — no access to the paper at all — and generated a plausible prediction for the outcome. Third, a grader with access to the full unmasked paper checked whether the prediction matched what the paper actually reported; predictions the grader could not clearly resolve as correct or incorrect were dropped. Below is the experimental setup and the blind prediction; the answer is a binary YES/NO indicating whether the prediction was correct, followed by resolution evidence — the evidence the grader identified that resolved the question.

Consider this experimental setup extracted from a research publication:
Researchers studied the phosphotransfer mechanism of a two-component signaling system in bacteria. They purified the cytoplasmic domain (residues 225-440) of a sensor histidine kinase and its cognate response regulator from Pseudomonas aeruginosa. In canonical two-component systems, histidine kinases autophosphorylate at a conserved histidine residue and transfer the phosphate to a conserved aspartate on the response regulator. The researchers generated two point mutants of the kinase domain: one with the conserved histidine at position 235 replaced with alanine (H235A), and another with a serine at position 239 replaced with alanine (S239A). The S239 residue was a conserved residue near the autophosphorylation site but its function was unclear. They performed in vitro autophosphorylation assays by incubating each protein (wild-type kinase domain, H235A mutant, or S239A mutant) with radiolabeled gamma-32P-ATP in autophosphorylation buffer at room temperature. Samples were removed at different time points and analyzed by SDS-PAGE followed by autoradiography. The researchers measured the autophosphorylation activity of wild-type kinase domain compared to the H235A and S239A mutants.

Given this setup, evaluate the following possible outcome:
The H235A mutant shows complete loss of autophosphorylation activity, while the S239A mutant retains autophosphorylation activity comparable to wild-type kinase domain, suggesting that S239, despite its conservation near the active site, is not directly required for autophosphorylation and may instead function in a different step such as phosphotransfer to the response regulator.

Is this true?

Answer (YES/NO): NO